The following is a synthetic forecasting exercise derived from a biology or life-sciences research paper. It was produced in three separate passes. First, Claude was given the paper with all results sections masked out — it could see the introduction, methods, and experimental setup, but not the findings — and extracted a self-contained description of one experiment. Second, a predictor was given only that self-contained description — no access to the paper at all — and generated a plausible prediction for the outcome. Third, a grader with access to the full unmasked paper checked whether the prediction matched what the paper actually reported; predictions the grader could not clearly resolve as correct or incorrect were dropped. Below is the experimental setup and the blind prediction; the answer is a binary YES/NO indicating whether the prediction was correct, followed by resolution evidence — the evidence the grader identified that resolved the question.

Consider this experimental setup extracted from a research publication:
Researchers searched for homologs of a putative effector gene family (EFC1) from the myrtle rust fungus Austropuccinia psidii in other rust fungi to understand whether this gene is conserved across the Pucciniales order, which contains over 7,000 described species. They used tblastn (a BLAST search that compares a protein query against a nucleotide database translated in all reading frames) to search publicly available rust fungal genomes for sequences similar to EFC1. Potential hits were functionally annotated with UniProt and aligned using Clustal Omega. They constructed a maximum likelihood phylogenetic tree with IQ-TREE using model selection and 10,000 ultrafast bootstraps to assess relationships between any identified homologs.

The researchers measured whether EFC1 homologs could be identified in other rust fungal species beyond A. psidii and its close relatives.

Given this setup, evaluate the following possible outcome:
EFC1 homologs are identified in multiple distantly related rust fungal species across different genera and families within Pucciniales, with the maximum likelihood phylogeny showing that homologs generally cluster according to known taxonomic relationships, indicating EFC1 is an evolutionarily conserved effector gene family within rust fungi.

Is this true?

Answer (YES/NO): NO